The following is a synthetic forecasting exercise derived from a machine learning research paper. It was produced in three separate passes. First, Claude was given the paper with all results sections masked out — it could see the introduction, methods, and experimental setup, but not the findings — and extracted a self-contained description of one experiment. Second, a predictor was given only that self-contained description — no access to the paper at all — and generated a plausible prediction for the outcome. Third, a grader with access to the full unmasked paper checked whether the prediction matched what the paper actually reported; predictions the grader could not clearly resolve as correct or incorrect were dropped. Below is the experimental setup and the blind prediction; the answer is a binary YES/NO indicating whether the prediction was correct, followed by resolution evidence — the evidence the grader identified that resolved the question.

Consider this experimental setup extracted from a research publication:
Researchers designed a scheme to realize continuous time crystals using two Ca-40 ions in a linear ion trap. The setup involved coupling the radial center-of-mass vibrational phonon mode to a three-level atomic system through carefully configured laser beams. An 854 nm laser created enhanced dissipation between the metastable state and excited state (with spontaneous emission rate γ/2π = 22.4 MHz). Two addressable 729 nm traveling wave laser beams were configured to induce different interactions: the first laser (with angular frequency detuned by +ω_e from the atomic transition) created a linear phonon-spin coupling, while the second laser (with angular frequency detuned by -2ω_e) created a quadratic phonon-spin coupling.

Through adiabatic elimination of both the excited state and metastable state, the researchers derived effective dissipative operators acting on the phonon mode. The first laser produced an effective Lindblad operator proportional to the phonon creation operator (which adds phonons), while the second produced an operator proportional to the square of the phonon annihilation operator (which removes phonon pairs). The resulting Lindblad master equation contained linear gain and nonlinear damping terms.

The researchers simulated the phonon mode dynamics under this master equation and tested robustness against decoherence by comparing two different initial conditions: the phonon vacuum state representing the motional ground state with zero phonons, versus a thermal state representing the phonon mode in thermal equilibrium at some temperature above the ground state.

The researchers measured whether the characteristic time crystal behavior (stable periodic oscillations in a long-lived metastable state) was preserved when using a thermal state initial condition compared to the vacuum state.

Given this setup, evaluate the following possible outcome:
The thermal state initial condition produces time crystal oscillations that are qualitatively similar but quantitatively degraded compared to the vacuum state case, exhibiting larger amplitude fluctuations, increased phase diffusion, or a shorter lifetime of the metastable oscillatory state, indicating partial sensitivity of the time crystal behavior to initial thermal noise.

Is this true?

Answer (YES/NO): NO